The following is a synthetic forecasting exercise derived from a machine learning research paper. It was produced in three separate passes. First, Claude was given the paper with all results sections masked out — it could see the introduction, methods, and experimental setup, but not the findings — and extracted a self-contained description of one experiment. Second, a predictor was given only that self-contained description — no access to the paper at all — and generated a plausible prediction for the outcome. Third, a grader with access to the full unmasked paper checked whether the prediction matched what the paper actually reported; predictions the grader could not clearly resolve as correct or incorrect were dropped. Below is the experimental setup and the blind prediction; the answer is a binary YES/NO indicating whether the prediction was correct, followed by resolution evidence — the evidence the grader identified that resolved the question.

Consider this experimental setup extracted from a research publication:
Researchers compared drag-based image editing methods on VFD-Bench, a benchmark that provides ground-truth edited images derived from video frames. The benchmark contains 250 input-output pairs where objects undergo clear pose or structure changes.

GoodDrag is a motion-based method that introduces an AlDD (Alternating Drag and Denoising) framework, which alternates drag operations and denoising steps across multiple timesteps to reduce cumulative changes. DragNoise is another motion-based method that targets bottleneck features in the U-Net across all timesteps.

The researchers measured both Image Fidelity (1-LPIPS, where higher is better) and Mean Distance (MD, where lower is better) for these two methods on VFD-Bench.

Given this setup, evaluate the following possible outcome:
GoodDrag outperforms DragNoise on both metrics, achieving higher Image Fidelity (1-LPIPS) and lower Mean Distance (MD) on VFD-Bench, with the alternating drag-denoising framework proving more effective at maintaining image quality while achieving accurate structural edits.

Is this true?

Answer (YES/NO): YES